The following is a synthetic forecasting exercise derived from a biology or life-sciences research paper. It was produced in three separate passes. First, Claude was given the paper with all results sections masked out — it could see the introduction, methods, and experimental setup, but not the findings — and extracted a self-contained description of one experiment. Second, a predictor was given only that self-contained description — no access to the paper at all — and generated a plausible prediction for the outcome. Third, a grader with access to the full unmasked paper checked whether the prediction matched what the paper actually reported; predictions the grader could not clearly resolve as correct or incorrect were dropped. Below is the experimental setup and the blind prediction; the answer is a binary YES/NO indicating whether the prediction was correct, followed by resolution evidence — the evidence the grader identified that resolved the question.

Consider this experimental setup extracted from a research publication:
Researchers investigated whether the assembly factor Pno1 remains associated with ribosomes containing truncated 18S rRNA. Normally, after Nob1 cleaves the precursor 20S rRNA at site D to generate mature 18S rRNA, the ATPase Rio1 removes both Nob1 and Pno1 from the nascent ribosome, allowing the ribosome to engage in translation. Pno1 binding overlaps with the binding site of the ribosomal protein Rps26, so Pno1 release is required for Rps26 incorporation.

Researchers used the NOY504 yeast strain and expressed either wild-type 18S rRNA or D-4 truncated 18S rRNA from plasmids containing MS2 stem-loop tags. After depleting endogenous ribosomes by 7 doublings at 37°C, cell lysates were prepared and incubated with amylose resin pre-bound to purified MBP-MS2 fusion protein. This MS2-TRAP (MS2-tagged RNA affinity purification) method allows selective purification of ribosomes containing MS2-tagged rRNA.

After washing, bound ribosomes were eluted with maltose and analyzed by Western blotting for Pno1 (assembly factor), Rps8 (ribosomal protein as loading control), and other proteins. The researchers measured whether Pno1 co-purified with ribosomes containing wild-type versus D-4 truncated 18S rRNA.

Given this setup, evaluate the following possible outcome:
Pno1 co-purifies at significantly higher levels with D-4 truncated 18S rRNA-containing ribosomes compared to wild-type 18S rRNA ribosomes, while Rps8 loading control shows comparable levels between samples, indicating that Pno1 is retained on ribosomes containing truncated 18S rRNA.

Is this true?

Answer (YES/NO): YES